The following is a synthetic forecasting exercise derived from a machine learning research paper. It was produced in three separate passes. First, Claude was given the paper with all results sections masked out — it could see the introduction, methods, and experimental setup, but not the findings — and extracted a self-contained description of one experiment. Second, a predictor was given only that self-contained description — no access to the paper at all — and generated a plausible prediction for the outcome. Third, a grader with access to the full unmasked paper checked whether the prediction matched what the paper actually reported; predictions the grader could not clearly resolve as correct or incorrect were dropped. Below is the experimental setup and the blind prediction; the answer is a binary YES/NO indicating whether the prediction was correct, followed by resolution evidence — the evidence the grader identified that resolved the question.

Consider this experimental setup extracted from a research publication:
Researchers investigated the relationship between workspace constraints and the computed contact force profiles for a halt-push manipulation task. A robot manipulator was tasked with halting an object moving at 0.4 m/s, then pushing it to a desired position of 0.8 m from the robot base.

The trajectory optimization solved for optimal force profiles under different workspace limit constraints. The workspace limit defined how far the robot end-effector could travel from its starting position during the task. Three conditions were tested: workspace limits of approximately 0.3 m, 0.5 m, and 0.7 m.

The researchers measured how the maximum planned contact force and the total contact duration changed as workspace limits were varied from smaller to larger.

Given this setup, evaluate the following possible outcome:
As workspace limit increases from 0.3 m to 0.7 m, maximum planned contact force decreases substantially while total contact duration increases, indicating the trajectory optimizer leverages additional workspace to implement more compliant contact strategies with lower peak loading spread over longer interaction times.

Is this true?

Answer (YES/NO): YES